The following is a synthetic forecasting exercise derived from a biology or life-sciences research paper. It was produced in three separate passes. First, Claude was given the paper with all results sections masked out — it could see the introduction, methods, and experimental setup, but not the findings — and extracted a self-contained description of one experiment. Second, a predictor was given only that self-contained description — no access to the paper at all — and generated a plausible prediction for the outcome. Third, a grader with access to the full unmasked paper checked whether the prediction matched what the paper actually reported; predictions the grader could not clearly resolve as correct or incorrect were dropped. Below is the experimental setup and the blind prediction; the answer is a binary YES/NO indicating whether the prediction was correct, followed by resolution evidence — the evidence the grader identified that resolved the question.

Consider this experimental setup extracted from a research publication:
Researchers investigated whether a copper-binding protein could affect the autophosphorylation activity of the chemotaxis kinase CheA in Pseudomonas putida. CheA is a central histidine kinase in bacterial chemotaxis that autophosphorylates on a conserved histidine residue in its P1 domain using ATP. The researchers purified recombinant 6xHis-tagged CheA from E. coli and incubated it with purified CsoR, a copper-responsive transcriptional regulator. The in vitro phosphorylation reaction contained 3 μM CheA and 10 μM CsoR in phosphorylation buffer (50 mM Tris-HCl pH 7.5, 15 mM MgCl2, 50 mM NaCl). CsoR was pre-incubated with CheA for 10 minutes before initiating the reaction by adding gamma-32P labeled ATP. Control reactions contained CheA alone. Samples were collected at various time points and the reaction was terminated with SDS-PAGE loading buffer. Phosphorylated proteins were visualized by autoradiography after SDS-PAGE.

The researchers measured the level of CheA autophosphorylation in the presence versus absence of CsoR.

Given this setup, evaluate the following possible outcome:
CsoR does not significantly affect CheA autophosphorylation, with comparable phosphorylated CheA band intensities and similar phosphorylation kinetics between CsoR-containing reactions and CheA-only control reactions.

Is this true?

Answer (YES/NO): NO